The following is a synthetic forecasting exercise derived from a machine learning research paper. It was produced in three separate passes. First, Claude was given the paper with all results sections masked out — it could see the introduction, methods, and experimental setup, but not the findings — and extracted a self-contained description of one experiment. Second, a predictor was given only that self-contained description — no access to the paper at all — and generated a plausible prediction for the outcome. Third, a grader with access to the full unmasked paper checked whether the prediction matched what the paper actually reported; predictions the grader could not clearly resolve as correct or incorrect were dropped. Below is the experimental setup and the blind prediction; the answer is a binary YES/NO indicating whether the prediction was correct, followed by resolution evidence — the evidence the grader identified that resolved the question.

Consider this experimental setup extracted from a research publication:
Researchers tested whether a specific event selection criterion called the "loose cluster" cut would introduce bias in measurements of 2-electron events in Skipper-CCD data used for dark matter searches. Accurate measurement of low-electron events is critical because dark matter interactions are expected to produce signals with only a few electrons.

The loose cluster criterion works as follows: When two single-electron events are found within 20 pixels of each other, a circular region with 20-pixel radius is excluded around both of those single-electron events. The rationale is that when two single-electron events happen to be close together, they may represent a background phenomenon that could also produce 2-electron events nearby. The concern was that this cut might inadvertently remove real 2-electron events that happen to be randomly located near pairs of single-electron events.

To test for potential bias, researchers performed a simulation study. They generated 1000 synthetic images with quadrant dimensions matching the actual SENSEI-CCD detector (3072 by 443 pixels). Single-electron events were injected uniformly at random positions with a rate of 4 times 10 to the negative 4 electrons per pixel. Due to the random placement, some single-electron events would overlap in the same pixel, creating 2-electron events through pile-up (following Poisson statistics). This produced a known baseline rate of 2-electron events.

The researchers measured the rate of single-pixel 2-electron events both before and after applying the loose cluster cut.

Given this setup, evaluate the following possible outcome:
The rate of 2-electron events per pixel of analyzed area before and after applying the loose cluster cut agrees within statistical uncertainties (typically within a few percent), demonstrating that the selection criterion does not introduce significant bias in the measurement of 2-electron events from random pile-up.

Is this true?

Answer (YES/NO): YES